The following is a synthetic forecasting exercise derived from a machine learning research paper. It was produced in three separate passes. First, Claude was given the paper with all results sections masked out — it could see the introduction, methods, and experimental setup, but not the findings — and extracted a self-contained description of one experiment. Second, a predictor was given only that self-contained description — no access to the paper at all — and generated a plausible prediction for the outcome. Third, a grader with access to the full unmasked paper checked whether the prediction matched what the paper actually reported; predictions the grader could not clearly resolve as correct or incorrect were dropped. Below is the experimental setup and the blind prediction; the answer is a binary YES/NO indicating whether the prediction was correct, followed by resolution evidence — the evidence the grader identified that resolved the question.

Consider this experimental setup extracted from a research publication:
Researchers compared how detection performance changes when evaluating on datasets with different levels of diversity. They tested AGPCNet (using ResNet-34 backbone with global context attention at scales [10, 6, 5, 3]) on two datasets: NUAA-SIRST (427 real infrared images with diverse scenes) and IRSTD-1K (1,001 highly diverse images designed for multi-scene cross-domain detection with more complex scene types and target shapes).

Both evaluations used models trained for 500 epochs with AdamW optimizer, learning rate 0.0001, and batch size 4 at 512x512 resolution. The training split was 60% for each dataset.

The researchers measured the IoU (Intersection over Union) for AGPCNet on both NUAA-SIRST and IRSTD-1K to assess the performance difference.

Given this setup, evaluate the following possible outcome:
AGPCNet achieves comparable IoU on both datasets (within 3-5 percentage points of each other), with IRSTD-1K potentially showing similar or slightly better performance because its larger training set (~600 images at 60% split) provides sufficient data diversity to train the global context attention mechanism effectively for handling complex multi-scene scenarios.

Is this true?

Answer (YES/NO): NO